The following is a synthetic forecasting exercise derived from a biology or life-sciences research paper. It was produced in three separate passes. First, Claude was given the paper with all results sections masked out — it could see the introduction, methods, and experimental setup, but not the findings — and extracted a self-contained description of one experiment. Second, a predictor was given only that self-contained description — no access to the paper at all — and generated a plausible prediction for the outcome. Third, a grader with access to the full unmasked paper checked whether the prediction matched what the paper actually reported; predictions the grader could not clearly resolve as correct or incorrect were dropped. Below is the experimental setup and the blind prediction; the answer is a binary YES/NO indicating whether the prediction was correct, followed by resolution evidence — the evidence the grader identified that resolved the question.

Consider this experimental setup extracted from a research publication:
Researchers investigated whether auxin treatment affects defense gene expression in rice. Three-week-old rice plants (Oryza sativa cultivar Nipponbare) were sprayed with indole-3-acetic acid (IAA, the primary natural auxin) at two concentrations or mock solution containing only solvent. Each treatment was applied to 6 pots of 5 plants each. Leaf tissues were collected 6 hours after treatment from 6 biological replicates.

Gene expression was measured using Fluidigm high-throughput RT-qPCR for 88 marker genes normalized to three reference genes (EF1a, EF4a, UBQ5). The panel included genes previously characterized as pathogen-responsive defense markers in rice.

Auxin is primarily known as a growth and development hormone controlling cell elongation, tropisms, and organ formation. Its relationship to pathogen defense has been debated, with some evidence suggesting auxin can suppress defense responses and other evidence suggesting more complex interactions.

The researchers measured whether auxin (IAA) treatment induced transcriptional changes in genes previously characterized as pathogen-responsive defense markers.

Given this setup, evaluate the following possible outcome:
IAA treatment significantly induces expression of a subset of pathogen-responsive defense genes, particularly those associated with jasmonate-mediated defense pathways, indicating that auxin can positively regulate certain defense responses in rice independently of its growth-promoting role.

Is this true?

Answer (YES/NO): NO